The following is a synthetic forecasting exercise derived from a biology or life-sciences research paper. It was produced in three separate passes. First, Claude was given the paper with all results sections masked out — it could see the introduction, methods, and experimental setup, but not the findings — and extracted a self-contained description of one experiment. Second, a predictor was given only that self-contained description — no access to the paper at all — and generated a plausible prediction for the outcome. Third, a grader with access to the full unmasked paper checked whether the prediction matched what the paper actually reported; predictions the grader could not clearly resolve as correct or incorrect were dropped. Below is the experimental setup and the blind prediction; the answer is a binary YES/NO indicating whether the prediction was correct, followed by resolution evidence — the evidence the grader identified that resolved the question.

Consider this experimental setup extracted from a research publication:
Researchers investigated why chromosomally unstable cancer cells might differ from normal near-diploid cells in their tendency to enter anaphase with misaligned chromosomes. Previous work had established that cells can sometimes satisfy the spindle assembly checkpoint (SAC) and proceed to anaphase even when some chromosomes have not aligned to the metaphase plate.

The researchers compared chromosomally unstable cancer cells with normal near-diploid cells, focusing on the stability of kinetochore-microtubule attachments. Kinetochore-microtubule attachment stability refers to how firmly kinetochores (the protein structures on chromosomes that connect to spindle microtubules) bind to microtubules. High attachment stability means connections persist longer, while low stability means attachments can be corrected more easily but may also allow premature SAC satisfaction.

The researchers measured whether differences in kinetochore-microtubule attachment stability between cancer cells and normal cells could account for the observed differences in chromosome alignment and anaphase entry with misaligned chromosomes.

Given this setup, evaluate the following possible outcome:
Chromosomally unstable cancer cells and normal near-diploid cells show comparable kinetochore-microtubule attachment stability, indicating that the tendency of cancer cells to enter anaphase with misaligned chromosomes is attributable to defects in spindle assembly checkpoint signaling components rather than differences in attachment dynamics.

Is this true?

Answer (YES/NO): NO